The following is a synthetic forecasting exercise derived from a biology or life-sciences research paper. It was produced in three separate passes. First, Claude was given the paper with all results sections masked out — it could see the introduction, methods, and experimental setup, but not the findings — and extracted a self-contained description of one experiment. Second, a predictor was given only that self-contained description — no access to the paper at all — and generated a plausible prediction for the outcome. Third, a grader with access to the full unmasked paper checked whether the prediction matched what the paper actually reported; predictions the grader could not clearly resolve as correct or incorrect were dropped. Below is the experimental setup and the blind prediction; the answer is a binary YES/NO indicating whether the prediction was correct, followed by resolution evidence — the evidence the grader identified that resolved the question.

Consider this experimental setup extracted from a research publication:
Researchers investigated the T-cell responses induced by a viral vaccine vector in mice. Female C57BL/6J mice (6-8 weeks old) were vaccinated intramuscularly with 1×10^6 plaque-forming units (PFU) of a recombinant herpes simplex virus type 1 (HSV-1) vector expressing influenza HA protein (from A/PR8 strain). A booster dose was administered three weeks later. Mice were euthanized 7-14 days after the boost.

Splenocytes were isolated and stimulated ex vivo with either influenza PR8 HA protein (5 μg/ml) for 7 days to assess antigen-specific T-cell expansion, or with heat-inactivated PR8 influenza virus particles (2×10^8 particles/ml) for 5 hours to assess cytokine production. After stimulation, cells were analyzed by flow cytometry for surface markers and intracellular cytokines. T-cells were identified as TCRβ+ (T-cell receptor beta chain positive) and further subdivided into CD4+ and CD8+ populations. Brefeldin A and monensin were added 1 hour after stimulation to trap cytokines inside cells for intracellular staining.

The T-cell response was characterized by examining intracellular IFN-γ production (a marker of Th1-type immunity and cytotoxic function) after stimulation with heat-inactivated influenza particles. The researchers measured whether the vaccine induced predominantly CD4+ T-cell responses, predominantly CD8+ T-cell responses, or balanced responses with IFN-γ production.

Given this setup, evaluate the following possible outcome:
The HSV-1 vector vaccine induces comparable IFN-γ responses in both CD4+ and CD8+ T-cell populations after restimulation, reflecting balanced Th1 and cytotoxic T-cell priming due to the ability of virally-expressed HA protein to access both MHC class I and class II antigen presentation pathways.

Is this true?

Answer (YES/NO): NO